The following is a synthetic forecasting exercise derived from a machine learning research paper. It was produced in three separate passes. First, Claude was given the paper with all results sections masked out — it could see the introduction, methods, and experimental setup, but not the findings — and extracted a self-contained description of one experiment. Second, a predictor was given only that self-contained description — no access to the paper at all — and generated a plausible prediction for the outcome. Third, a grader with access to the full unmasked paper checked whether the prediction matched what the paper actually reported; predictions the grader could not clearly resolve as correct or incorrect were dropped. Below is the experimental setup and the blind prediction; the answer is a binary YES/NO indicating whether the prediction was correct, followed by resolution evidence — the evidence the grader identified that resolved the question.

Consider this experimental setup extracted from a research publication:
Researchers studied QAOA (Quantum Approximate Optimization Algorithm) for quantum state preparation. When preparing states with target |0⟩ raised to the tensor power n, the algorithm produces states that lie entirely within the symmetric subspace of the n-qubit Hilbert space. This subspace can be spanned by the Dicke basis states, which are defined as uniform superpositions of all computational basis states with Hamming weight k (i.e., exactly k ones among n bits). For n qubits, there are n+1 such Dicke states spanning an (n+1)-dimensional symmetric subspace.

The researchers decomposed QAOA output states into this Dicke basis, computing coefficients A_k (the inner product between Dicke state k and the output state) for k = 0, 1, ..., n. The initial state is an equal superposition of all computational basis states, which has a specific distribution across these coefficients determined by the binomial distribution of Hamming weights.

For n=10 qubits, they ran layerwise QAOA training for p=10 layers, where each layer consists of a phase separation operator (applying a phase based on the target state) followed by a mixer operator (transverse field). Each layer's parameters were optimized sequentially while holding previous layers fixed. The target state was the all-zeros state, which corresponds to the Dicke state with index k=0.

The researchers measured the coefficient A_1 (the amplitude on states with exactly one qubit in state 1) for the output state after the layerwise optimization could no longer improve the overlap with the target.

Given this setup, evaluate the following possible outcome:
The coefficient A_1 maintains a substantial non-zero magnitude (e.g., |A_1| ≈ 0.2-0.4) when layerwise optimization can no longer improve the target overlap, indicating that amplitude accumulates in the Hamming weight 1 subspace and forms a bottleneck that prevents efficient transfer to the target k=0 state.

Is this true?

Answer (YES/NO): NO